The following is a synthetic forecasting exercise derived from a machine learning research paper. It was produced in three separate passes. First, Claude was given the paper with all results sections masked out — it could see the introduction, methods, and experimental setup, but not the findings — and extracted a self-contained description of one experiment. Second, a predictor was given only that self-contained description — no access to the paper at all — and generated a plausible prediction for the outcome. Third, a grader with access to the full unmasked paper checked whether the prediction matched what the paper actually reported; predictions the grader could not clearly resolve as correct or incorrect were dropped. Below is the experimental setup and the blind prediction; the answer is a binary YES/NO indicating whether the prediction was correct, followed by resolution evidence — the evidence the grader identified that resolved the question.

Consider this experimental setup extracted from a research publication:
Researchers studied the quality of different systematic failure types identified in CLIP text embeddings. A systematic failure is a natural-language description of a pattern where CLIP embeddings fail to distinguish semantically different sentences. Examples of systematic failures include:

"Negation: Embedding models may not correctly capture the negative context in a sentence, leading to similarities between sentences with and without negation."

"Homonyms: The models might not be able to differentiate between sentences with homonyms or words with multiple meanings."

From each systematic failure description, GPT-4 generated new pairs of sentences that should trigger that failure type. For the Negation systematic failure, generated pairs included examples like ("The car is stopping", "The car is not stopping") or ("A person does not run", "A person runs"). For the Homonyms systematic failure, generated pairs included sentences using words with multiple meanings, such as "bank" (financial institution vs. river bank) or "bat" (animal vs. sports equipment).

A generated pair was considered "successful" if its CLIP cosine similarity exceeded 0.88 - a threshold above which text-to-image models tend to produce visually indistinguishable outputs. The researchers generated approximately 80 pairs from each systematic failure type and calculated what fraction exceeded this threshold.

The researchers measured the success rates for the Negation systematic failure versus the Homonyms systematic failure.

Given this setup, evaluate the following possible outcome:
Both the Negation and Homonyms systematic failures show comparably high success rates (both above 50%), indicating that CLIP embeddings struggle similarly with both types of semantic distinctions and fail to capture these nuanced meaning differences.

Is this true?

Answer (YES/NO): NO